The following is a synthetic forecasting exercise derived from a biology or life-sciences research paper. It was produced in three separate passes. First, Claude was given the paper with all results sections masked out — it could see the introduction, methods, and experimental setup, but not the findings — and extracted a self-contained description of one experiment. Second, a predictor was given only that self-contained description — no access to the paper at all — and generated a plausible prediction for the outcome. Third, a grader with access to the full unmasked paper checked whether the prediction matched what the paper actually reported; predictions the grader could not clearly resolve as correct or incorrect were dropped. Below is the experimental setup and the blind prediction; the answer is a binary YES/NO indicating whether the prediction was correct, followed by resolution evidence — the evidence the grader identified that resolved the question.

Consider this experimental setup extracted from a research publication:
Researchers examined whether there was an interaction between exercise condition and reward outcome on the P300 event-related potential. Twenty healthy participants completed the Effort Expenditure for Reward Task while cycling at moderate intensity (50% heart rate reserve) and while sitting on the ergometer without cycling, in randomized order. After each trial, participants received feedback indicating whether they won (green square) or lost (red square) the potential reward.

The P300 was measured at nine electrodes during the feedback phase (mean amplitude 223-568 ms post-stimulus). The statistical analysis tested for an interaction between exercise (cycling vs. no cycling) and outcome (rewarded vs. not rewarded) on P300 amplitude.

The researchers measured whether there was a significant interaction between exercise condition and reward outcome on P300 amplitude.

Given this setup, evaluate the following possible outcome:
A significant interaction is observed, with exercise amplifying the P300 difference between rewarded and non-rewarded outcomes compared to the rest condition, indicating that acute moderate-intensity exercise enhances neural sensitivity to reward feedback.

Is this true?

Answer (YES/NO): NO